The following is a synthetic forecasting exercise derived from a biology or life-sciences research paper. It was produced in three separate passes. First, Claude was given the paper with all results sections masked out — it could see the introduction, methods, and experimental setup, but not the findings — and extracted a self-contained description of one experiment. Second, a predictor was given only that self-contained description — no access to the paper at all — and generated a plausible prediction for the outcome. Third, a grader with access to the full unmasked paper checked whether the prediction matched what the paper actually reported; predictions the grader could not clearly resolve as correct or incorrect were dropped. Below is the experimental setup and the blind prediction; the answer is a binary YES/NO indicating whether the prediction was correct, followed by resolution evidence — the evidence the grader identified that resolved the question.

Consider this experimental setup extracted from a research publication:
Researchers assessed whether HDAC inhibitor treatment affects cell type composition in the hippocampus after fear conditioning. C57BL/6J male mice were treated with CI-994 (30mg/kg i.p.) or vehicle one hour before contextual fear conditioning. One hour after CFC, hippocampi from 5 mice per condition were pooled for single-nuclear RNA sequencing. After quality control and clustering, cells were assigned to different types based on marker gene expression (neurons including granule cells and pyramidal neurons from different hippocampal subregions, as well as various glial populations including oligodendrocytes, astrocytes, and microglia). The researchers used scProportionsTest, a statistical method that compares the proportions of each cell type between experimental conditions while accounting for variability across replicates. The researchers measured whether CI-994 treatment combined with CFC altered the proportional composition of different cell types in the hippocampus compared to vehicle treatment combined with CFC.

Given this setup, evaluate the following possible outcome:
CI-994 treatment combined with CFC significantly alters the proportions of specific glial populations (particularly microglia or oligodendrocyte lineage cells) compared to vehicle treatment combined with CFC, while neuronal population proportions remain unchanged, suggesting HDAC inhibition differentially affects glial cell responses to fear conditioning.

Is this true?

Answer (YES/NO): NO